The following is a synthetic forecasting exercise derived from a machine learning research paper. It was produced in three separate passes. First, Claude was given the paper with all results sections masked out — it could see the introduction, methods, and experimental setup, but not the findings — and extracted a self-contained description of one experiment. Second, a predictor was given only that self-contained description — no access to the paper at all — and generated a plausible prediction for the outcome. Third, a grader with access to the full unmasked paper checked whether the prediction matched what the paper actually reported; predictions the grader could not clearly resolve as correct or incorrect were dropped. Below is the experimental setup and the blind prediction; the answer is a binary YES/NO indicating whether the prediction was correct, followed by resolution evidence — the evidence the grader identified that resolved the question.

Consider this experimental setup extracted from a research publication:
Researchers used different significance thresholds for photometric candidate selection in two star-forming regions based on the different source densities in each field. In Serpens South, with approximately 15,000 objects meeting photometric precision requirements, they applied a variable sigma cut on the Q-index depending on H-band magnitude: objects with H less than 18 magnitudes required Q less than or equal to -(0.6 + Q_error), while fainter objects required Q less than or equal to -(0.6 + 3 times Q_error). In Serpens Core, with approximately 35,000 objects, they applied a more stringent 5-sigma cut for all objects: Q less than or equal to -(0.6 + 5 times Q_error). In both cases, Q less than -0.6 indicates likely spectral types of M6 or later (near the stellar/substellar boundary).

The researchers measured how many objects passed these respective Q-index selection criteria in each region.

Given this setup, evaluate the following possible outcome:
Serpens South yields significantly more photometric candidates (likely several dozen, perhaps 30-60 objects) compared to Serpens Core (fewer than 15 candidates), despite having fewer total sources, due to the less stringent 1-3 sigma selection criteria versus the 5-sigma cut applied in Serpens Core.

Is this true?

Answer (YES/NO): NO